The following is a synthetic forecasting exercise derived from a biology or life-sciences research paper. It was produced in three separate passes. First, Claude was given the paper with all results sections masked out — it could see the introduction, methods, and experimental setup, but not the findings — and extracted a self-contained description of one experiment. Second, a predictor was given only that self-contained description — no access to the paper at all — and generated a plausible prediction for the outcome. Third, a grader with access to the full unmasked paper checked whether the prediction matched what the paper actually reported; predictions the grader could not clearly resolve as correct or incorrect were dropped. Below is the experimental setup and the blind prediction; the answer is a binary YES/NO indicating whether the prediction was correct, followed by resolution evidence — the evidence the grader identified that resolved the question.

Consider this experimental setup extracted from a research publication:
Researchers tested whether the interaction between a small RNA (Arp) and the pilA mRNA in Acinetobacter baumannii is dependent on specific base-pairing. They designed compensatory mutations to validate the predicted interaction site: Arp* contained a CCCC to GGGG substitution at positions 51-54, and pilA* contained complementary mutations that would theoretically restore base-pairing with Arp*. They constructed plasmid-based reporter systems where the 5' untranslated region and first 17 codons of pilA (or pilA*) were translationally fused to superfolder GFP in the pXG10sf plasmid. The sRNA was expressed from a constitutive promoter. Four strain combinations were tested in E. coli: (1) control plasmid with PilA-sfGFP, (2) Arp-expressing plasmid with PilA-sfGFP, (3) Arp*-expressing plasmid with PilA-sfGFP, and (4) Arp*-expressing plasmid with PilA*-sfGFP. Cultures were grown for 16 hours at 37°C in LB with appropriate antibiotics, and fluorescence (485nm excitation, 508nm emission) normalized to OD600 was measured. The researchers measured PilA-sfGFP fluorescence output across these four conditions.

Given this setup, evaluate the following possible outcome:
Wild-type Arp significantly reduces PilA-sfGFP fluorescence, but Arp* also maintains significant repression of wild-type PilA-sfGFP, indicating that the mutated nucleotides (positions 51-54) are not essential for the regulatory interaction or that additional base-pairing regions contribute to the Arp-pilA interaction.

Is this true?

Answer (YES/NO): YES